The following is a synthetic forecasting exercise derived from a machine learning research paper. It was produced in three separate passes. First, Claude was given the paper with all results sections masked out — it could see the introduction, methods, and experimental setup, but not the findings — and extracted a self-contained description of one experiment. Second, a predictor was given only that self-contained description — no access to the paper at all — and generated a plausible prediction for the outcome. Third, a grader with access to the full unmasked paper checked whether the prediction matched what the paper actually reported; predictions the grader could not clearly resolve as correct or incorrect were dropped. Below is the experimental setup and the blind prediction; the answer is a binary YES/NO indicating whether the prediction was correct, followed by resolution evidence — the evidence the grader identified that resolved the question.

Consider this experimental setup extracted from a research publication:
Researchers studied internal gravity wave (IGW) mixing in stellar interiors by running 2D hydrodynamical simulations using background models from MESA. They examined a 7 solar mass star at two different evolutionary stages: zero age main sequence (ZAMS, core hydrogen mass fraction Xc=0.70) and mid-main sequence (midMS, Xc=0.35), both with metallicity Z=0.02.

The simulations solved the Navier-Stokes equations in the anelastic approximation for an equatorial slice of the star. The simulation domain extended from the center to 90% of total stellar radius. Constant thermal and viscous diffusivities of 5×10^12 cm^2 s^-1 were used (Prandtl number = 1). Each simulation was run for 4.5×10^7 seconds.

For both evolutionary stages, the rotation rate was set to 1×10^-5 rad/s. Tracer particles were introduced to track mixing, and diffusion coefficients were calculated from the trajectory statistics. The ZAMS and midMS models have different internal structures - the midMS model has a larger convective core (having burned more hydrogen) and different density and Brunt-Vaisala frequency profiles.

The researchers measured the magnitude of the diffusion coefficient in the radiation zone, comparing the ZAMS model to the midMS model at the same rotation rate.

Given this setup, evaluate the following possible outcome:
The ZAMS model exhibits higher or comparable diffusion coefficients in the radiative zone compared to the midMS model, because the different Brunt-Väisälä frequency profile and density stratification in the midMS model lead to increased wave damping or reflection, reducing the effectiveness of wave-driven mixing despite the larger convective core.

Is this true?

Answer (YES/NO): YES